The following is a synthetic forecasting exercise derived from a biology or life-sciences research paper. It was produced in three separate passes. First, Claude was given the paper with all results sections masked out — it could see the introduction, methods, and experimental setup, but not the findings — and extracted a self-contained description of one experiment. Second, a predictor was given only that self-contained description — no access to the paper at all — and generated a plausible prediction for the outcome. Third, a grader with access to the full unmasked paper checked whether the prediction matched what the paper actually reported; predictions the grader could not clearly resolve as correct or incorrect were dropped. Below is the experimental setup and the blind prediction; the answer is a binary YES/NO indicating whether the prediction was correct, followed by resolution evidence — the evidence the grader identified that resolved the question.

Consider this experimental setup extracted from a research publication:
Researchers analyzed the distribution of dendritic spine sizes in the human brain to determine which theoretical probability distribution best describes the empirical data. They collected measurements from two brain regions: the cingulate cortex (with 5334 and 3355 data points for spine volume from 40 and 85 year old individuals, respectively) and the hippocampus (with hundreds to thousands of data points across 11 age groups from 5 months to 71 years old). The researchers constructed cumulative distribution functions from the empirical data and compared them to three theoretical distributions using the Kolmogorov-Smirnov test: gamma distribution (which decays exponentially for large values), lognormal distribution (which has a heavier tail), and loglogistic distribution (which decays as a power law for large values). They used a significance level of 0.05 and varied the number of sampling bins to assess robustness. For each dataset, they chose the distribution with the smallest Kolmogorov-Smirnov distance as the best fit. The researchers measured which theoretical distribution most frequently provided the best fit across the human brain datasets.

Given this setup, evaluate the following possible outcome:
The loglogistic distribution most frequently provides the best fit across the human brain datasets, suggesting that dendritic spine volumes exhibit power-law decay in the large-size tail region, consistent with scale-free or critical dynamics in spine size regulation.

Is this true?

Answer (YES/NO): NO